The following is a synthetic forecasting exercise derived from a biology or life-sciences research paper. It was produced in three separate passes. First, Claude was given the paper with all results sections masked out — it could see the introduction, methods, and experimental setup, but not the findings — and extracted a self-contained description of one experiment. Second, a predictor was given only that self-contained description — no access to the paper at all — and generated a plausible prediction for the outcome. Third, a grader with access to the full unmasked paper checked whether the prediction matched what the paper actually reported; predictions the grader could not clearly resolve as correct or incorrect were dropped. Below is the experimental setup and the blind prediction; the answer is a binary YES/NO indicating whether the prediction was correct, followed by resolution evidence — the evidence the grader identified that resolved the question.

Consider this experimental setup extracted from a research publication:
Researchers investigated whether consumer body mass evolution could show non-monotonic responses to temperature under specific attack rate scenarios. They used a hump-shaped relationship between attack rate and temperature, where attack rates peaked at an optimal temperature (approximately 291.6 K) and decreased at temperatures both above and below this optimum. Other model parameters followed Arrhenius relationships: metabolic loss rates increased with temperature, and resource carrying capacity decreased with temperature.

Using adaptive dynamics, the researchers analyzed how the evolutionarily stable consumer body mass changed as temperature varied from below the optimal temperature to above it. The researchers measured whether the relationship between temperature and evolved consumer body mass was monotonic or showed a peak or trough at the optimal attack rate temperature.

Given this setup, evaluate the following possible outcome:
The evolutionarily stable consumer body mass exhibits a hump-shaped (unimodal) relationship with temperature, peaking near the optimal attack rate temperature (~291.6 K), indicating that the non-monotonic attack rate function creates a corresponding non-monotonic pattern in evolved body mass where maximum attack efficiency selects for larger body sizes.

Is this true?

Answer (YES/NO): YES